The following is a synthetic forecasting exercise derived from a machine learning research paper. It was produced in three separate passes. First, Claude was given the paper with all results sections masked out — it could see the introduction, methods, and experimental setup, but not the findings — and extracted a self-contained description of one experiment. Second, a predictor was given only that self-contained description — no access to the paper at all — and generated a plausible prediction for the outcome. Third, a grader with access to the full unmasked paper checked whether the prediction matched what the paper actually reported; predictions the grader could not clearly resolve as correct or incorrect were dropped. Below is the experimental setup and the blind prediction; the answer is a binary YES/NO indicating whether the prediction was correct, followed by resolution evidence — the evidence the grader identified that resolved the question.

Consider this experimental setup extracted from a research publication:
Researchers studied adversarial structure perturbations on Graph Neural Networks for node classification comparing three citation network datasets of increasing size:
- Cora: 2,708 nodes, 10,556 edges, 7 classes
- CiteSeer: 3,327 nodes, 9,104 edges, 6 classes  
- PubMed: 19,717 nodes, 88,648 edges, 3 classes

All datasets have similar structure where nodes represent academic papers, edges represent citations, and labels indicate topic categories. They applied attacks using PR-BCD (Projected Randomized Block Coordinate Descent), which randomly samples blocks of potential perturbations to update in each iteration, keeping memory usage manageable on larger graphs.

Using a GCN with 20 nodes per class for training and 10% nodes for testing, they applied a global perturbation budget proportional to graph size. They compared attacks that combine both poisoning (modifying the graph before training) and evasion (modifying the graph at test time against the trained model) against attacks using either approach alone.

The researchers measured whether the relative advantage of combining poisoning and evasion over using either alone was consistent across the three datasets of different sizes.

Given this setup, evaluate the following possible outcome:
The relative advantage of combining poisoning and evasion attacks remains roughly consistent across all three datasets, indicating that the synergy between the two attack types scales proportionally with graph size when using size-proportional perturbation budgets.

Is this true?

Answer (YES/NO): NO